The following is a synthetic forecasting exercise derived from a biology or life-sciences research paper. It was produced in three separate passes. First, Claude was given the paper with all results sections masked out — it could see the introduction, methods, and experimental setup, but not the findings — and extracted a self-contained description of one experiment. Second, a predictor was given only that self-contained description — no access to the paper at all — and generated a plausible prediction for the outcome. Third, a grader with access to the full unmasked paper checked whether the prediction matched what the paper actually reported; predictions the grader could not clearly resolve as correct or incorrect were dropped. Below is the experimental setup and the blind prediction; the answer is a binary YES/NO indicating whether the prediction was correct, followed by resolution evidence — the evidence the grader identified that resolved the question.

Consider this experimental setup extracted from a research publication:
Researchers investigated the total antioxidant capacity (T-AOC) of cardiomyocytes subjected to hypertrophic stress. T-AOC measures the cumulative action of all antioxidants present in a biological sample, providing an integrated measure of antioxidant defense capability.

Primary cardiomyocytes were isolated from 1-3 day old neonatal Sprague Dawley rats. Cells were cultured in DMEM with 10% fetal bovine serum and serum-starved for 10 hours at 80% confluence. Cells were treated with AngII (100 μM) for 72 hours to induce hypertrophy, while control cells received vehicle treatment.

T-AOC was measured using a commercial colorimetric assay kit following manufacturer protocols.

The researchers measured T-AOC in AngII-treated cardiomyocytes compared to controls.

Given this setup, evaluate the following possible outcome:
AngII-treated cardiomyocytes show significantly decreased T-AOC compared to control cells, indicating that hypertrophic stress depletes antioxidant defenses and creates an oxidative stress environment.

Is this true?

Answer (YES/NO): NO